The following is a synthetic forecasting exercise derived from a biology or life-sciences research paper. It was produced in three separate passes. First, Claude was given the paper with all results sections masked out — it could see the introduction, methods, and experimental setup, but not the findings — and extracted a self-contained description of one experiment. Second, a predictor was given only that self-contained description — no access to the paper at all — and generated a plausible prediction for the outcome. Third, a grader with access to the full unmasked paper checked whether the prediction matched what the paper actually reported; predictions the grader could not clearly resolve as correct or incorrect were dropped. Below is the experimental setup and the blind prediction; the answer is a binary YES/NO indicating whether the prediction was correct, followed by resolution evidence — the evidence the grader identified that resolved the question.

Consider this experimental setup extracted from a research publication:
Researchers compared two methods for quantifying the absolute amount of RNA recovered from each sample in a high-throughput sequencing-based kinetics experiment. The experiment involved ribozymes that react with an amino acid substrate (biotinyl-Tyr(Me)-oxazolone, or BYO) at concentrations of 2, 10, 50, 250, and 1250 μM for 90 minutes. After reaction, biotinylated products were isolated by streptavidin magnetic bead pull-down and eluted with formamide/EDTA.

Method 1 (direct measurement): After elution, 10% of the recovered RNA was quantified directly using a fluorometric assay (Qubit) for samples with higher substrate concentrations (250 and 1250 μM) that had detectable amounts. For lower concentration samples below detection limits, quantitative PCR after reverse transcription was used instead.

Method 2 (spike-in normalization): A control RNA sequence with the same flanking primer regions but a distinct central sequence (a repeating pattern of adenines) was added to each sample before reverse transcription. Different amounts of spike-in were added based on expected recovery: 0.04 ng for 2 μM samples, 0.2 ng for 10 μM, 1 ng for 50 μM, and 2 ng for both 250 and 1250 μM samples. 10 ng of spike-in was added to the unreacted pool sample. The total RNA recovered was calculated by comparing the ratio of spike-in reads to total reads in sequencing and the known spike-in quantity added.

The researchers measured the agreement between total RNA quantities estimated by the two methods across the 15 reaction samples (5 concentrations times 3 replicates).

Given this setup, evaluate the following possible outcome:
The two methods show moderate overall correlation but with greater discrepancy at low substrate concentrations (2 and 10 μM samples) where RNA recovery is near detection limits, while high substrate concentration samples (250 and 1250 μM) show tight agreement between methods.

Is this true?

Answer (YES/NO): NO